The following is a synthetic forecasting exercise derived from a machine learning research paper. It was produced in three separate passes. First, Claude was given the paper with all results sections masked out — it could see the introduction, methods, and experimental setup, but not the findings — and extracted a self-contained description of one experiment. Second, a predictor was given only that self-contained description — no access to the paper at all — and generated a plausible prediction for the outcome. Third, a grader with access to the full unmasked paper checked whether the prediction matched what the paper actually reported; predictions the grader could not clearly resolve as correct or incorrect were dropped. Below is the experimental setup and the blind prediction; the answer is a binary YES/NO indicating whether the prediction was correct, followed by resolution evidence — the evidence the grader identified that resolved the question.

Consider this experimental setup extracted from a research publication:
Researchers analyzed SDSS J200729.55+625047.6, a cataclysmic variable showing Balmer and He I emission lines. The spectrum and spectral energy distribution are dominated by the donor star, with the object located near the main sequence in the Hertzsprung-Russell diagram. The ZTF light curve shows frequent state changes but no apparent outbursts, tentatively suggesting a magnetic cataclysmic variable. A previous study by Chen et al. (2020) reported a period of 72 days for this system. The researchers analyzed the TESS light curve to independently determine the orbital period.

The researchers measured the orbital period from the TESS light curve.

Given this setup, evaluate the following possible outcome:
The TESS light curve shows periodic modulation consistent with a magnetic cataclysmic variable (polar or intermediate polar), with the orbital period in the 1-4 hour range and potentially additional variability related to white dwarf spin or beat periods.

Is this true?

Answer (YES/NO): NO